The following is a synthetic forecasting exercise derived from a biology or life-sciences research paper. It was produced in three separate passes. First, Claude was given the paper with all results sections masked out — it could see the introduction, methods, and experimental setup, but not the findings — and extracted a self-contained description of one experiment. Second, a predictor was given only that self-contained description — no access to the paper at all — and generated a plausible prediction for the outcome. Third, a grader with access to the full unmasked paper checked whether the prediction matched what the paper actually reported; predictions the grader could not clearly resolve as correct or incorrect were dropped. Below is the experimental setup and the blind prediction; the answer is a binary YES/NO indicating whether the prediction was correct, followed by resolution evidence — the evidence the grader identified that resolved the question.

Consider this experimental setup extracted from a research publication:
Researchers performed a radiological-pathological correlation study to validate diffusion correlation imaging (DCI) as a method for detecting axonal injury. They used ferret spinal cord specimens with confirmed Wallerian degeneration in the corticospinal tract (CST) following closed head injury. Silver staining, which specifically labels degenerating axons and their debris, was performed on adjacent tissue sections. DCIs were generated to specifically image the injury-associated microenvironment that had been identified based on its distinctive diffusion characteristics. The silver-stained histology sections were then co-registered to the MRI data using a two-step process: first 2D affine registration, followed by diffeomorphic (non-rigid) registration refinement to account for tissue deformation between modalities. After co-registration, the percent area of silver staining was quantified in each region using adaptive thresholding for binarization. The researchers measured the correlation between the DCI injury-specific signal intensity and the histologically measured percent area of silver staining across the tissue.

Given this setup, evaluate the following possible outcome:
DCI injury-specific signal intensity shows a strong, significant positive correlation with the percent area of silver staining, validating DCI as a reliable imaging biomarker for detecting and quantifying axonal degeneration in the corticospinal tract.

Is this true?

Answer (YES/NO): YES